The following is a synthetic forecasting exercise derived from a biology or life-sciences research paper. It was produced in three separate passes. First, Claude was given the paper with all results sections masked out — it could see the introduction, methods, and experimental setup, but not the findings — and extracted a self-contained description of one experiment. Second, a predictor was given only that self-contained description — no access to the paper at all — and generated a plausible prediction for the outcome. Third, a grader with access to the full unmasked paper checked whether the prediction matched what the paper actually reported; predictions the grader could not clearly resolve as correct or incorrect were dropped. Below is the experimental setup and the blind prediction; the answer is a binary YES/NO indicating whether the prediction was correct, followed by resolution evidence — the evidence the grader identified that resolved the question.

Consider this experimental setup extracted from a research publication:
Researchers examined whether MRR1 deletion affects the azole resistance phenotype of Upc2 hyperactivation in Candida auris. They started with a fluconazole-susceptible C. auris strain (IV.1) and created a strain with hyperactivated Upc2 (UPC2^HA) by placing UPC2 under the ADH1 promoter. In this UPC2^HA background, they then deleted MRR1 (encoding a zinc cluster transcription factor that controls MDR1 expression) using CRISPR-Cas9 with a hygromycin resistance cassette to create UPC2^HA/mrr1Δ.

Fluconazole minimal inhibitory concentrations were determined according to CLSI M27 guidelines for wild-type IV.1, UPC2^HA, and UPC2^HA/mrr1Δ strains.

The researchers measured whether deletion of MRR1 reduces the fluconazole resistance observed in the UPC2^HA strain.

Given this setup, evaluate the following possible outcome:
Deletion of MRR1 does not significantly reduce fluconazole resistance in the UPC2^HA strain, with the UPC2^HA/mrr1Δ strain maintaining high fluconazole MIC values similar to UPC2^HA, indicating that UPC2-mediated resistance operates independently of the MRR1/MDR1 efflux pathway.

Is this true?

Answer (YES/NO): NO